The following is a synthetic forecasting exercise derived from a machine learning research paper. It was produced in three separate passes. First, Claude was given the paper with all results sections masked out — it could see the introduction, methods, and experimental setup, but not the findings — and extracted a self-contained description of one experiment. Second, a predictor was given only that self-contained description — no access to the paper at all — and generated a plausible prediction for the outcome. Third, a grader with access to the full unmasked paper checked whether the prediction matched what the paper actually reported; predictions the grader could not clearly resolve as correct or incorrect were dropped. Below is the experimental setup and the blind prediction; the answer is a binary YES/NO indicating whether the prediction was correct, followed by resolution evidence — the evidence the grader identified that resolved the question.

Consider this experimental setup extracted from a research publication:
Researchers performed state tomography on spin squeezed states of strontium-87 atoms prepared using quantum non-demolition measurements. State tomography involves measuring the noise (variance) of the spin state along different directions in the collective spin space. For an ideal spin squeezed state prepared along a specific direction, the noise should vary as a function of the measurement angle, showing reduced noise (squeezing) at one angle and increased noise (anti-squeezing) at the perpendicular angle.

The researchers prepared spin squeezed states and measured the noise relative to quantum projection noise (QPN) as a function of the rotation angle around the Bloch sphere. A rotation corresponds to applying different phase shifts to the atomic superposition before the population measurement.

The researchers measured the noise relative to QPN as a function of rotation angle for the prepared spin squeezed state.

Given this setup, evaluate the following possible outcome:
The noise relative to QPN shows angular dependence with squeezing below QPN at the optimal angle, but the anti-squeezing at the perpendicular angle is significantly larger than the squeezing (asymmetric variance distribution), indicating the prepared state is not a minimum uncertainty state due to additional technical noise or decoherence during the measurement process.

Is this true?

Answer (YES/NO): YES